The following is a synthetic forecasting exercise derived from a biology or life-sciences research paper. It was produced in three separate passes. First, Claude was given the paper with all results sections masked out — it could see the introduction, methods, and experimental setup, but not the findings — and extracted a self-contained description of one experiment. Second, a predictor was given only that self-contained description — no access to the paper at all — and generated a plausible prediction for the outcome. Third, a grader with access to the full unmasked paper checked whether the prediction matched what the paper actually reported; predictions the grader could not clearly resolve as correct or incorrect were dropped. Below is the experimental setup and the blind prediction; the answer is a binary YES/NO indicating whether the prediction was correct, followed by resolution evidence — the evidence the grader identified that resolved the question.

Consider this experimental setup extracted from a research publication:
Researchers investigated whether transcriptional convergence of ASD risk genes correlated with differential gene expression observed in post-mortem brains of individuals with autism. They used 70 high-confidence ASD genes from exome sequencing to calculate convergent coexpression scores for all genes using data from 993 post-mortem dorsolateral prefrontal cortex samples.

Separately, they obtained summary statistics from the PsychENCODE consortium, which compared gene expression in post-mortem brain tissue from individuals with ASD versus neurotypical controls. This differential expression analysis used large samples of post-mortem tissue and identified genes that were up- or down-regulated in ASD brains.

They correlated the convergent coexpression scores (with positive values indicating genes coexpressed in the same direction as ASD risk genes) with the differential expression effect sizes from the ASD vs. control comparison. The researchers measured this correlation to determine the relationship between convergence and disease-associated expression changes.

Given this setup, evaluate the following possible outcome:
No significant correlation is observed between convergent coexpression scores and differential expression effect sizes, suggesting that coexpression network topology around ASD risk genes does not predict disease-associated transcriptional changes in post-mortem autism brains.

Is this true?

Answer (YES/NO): NO